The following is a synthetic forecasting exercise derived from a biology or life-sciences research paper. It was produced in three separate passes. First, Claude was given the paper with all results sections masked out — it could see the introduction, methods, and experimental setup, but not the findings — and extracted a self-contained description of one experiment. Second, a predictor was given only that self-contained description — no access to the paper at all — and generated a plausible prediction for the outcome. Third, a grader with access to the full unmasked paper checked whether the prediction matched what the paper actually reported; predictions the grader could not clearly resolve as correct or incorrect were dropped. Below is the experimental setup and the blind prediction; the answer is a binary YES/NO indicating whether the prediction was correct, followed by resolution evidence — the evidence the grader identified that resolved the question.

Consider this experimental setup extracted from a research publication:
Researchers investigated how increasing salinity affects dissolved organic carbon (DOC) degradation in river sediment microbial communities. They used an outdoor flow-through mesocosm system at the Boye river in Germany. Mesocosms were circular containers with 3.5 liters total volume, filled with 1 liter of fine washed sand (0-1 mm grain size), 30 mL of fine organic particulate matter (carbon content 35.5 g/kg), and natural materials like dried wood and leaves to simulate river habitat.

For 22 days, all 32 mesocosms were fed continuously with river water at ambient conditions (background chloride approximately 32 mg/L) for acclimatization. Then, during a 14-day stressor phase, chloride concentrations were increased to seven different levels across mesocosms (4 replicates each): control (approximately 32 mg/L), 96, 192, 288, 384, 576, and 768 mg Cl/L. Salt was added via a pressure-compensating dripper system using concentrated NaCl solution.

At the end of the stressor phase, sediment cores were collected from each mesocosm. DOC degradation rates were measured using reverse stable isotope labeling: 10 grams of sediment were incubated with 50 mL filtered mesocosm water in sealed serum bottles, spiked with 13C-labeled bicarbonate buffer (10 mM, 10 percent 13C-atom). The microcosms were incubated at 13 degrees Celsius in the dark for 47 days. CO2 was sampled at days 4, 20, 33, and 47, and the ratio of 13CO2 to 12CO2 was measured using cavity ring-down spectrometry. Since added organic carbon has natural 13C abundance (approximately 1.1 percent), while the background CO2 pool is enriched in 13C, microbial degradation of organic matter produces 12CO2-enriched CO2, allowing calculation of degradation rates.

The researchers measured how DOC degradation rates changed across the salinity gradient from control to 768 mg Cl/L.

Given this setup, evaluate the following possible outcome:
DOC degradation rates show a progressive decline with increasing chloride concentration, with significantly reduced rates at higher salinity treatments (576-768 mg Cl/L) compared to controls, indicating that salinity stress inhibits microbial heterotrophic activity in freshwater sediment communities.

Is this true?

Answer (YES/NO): NO